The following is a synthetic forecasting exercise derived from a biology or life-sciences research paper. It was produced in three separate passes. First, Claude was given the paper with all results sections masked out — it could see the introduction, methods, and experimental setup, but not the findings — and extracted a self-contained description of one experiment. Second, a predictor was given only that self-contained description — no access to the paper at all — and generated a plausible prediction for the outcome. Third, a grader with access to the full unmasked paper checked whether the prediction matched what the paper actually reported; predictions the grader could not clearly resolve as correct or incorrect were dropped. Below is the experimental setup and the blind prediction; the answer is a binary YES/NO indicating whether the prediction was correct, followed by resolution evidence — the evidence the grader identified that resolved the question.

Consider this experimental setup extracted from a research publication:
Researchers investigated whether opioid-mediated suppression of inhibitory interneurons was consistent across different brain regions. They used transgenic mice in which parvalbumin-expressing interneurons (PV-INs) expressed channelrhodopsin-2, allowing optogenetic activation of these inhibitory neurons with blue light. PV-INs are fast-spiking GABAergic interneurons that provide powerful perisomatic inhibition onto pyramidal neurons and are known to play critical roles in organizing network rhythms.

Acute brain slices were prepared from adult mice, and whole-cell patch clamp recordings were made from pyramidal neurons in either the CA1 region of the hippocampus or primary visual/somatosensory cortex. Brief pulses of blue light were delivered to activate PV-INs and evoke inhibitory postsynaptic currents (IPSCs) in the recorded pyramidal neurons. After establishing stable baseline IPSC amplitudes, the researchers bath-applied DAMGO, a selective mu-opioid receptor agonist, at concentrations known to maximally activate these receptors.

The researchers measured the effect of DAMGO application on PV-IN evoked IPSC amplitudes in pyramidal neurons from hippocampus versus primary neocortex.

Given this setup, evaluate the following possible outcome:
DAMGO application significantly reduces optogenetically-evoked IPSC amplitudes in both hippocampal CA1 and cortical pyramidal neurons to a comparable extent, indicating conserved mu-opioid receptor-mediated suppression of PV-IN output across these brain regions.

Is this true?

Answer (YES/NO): NO